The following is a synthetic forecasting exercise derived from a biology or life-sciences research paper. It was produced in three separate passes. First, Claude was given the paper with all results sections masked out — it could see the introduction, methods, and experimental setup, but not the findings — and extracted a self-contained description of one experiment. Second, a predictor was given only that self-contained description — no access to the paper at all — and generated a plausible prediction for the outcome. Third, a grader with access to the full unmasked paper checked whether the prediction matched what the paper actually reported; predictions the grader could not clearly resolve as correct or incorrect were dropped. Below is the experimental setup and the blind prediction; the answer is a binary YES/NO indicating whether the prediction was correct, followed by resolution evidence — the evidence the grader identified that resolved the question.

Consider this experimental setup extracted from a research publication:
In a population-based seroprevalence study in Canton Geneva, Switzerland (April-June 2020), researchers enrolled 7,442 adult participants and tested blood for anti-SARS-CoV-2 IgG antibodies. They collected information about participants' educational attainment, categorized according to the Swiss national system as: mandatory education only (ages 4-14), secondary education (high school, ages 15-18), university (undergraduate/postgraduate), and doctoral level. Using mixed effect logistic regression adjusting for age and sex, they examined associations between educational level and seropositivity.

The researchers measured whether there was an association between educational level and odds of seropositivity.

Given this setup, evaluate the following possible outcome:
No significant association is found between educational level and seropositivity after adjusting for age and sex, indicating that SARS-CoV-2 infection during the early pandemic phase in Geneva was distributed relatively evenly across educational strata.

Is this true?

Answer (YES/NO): YES